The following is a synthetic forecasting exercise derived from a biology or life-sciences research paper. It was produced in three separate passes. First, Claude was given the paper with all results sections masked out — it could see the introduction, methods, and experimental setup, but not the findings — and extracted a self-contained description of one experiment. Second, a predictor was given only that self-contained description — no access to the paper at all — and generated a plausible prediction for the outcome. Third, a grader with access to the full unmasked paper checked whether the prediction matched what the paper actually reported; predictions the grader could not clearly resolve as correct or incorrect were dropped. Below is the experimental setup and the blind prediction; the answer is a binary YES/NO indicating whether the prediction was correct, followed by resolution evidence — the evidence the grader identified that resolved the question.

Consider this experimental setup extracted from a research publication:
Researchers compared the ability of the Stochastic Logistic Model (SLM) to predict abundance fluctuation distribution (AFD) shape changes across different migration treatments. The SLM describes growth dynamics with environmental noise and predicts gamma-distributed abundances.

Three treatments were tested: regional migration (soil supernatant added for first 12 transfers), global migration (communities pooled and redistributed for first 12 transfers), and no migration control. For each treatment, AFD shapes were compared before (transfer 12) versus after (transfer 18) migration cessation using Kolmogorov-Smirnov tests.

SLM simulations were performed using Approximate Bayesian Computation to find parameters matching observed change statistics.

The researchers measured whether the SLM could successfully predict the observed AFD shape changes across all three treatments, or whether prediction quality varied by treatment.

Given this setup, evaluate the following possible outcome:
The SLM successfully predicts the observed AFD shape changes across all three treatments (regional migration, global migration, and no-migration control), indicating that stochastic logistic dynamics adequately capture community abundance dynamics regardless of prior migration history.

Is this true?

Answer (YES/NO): NO